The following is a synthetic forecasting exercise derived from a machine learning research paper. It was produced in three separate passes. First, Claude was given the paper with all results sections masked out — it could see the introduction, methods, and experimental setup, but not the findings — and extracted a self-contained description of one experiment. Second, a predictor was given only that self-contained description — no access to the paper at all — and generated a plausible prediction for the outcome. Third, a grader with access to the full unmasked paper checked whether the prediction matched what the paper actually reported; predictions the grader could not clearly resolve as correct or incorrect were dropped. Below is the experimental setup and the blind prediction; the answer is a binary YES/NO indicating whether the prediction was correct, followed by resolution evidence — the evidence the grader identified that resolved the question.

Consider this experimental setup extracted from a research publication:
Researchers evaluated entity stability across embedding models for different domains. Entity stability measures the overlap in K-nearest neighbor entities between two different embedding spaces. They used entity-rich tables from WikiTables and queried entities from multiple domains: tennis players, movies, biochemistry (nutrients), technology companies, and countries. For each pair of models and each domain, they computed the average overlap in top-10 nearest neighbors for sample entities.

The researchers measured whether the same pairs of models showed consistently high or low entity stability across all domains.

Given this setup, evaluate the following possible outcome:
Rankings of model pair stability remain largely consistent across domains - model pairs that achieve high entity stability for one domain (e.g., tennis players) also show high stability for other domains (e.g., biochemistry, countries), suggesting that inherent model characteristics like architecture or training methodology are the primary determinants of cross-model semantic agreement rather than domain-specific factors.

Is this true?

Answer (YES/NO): NO